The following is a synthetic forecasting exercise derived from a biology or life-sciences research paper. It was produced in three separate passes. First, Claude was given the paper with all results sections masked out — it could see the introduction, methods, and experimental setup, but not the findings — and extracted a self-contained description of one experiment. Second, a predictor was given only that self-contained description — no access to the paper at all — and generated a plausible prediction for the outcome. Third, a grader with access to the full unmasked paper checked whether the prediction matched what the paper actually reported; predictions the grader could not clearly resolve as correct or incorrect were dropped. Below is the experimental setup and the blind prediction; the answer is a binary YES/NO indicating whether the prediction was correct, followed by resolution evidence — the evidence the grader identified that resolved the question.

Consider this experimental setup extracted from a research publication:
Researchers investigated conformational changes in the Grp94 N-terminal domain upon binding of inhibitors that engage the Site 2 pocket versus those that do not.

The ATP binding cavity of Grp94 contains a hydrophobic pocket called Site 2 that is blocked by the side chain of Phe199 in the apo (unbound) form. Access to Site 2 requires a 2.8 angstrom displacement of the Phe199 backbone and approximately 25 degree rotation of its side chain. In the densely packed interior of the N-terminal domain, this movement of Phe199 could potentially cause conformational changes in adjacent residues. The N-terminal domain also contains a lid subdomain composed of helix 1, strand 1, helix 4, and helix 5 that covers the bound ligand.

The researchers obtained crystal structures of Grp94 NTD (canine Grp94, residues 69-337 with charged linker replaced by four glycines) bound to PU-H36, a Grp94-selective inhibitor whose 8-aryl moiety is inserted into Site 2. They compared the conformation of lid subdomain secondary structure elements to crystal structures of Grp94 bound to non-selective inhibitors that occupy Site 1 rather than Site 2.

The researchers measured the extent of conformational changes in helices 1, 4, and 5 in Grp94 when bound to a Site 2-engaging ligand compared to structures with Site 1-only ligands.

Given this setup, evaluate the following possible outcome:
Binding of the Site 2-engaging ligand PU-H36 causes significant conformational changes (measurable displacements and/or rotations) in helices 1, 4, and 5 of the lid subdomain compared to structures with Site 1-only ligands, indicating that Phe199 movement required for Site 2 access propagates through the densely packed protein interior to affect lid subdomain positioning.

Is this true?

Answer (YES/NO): YES